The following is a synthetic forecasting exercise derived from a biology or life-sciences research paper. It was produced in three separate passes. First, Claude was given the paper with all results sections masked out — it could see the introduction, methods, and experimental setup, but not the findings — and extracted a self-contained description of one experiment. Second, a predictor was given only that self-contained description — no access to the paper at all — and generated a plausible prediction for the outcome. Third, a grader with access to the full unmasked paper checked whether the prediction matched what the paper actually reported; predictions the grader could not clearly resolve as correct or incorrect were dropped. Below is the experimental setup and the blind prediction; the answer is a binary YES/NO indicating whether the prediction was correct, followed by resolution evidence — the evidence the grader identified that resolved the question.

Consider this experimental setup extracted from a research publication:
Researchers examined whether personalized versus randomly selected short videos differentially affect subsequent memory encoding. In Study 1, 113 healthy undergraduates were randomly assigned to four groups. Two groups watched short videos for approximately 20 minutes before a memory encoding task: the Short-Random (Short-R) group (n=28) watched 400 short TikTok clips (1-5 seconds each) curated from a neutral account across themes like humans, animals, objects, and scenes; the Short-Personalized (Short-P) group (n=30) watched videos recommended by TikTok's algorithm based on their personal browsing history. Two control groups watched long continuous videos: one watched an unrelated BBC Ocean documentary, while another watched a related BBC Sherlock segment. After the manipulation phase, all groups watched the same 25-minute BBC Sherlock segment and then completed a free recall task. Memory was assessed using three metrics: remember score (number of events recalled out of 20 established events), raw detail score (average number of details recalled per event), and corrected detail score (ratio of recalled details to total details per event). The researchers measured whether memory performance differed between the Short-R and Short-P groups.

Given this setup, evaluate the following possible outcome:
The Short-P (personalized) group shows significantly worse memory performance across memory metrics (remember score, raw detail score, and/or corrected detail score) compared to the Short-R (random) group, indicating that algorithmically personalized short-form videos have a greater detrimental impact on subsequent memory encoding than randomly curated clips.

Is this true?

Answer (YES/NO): NO